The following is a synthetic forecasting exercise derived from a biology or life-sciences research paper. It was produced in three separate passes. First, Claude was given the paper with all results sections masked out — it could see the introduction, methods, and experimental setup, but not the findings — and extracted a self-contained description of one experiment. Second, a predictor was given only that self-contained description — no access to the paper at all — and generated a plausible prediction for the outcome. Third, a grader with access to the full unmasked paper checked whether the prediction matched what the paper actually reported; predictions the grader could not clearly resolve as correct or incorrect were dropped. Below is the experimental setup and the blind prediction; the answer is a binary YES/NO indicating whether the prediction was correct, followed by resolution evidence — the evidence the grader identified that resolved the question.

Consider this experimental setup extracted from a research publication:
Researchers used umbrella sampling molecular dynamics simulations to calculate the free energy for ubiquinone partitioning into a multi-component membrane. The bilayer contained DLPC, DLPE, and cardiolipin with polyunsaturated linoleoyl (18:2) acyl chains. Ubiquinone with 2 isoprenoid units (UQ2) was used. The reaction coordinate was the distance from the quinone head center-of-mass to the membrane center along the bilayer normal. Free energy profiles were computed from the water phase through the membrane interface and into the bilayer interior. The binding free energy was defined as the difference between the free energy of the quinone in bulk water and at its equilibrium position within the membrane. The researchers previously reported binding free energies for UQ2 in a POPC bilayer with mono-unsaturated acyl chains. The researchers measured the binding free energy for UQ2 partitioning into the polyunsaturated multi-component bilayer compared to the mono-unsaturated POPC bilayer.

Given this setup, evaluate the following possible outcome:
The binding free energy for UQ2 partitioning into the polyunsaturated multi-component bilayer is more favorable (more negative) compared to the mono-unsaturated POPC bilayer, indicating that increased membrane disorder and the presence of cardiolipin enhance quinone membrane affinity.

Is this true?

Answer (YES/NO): NO